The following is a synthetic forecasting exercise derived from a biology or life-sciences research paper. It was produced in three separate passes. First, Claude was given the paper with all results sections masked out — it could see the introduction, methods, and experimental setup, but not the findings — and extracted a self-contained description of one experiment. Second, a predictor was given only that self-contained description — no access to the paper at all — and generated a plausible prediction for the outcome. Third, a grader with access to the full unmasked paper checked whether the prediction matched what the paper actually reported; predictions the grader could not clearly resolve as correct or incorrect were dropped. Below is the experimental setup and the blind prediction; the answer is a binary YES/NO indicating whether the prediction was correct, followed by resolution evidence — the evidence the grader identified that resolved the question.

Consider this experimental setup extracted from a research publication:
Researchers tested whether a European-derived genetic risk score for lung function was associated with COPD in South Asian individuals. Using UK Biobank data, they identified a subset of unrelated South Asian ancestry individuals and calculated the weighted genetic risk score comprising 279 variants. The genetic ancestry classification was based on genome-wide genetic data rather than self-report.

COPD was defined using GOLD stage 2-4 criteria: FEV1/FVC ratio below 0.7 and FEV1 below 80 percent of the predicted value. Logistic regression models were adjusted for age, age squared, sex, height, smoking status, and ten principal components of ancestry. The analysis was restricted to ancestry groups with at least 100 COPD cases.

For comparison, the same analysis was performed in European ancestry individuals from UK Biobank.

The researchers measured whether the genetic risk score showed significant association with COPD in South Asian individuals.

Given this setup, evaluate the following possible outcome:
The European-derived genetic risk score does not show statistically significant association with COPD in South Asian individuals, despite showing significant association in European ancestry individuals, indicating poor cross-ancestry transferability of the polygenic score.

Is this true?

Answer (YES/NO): NO